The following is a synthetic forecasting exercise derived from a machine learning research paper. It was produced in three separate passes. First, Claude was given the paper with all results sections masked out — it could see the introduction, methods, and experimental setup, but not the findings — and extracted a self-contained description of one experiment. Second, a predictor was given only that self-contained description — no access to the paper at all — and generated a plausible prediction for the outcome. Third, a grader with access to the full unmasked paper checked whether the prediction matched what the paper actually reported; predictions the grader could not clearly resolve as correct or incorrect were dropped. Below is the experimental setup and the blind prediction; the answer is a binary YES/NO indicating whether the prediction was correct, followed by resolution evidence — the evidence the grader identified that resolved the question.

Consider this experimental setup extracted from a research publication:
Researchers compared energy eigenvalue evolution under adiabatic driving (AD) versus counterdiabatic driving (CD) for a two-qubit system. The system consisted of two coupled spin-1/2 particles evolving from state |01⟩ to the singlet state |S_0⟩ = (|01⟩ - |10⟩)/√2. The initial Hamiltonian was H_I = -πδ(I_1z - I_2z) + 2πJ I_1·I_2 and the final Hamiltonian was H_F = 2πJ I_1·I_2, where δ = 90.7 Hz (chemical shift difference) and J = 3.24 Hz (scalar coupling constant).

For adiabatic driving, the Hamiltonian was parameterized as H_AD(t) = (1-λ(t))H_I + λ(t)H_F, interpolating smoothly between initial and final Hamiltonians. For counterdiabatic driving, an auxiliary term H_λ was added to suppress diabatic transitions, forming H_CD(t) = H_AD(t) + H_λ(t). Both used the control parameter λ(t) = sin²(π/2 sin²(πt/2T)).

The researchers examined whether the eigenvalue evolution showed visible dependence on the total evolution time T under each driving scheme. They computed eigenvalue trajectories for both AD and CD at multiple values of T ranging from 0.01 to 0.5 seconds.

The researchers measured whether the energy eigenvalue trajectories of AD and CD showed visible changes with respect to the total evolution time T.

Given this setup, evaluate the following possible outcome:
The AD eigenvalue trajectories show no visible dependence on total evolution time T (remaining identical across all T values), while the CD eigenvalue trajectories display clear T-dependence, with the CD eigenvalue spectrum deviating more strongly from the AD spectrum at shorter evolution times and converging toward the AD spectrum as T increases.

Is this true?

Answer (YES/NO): YES